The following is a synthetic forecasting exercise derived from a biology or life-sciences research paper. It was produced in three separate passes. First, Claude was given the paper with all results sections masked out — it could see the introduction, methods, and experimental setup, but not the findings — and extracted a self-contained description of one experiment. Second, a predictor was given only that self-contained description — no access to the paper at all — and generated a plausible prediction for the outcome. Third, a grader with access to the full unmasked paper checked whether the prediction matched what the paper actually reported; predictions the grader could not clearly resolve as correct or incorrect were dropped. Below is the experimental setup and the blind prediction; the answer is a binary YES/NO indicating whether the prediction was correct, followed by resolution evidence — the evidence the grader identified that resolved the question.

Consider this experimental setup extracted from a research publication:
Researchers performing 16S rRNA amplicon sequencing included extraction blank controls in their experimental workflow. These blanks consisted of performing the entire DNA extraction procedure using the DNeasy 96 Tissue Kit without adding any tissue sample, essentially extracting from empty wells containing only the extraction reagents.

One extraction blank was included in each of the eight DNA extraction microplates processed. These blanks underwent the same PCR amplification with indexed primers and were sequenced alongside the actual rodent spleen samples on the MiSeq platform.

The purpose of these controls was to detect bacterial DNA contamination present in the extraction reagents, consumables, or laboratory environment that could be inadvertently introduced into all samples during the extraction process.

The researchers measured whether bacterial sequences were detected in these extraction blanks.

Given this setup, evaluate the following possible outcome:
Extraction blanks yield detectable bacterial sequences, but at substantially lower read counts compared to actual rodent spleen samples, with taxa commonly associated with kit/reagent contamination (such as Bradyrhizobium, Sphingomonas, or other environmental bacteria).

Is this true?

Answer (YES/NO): NO